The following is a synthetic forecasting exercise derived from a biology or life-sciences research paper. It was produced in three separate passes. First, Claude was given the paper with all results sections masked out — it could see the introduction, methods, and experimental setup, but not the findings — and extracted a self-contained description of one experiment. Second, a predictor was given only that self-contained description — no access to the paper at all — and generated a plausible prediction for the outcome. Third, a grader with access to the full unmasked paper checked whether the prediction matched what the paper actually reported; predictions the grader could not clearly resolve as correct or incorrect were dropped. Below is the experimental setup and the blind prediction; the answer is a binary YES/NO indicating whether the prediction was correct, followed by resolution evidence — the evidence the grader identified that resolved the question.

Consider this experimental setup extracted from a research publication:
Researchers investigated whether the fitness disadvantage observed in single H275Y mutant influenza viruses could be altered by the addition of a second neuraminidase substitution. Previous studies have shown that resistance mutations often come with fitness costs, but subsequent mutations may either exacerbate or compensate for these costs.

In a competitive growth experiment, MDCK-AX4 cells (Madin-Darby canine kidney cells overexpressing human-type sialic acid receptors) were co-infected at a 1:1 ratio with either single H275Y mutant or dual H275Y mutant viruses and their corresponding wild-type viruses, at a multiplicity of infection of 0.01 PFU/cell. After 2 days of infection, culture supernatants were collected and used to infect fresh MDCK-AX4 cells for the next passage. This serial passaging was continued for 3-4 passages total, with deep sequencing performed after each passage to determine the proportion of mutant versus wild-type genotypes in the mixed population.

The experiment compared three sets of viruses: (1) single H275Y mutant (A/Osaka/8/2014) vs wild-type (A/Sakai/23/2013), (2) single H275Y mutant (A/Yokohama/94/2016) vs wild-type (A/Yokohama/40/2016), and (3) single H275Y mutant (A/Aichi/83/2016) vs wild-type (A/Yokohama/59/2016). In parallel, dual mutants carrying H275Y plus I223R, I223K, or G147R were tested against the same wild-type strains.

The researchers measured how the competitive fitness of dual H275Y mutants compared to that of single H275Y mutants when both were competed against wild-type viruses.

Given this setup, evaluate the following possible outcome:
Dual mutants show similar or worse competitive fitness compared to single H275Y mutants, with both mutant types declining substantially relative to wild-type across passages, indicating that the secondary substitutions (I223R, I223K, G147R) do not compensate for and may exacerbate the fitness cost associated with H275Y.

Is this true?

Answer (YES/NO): NO